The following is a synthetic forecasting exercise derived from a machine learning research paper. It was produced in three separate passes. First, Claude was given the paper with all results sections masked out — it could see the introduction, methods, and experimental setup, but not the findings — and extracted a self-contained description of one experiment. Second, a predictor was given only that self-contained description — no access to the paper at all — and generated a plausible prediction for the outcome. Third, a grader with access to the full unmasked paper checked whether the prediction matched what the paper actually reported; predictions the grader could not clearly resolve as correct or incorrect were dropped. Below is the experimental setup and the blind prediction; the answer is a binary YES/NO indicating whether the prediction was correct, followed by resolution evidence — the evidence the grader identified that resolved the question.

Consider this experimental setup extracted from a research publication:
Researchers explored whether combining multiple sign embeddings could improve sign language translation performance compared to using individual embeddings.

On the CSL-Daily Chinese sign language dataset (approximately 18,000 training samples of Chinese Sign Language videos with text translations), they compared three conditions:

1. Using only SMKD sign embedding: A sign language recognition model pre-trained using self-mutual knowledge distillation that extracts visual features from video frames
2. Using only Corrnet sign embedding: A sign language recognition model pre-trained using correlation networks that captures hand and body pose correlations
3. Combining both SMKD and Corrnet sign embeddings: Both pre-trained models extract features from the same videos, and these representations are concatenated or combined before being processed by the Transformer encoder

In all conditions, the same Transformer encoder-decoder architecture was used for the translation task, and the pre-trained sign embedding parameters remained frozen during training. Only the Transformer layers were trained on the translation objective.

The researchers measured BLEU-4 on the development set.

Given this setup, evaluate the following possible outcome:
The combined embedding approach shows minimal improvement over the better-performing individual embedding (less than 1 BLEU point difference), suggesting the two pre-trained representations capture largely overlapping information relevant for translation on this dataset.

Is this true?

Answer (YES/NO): NO